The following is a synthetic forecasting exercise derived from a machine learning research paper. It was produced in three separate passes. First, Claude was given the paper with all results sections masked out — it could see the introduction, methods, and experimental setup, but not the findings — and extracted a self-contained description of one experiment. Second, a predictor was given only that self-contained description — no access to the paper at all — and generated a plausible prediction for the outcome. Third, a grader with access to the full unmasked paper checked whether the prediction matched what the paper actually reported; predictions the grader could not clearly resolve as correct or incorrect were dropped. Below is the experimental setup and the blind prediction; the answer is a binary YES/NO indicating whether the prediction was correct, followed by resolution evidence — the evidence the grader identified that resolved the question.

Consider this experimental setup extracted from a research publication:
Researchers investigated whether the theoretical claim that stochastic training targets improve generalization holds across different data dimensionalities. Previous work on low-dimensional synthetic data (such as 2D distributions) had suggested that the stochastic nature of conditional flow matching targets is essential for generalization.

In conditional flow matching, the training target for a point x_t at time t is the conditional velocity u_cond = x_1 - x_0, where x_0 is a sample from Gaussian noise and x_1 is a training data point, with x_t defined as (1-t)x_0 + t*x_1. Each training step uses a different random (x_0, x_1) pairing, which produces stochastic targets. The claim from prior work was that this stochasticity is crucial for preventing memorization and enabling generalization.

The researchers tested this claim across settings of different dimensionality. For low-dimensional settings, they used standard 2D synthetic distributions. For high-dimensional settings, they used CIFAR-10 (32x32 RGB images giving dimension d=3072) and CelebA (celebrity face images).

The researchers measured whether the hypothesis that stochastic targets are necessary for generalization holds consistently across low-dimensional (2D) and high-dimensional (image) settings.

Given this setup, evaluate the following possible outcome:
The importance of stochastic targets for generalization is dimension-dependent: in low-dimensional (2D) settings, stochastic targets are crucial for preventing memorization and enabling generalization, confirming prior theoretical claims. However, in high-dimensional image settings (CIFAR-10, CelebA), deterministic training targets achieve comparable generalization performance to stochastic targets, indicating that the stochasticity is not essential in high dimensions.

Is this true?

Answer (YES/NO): NO